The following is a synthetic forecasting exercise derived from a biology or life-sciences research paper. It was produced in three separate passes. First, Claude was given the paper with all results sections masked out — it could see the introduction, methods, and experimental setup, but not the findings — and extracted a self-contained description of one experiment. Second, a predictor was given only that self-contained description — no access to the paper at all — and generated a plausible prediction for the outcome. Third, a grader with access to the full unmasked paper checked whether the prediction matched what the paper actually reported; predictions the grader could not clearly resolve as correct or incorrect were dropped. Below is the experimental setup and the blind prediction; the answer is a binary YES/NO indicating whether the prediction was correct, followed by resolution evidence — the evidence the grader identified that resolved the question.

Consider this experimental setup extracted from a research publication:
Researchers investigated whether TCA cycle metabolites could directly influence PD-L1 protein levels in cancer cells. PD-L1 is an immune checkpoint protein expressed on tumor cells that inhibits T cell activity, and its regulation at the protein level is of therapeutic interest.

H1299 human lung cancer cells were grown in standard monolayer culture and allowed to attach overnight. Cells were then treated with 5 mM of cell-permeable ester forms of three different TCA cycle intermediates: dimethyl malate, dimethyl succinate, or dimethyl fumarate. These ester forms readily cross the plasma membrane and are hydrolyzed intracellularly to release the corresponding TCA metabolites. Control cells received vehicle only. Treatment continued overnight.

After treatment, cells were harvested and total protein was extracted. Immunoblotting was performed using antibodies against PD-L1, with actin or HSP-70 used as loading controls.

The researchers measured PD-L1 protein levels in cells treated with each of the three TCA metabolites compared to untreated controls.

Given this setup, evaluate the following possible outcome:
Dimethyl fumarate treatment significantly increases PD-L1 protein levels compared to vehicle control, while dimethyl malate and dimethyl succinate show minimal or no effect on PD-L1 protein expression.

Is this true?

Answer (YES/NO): NO